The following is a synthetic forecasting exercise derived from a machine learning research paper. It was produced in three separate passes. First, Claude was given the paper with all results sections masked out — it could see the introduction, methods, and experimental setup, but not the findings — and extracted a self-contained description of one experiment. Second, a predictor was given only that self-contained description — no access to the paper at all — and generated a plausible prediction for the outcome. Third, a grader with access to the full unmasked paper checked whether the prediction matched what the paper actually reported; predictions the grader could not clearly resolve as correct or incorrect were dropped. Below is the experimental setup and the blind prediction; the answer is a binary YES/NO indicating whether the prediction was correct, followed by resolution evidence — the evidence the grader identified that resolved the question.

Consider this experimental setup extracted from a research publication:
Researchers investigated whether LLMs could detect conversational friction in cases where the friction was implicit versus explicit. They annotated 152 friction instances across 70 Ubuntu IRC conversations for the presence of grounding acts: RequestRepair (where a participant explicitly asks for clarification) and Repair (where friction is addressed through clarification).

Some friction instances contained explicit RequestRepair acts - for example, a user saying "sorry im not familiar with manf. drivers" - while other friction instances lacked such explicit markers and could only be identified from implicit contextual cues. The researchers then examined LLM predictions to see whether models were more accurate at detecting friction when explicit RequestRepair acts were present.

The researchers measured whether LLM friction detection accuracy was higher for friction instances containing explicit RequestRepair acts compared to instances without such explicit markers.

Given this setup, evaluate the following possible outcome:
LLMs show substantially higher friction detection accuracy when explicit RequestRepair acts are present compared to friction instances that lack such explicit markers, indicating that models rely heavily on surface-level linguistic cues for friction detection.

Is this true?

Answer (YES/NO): YES